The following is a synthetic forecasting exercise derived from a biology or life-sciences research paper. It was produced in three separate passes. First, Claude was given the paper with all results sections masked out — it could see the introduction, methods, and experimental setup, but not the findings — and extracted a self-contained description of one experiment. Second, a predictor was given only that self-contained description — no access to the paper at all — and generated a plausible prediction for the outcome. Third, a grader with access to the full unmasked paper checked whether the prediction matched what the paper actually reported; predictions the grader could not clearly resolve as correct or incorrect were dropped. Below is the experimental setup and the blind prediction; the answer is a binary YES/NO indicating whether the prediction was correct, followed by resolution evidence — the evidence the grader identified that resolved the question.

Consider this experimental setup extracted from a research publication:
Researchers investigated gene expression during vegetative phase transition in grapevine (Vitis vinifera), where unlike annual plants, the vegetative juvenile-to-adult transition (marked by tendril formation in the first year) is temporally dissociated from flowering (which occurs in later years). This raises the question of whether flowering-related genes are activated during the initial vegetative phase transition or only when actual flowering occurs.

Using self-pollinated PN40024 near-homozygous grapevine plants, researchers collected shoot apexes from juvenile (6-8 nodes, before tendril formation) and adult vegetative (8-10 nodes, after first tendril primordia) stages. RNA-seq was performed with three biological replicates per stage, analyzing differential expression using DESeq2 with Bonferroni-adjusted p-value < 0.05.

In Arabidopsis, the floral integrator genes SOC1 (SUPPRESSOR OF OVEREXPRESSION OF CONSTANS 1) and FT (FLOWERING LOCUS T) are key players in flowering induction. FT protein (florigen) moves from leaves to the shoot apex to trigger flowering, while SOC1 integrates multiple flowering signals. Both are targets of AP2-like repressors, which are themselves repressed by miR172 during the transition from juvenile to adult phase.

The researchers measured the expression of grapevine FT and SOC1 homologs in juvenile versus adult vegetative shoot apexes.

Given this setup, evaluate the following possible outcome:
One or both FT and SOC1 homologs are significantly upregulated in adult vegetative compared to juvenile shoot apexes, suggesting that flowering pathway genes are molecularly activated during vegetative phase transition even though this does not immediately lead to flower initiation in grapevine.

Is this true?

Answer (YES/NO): YES